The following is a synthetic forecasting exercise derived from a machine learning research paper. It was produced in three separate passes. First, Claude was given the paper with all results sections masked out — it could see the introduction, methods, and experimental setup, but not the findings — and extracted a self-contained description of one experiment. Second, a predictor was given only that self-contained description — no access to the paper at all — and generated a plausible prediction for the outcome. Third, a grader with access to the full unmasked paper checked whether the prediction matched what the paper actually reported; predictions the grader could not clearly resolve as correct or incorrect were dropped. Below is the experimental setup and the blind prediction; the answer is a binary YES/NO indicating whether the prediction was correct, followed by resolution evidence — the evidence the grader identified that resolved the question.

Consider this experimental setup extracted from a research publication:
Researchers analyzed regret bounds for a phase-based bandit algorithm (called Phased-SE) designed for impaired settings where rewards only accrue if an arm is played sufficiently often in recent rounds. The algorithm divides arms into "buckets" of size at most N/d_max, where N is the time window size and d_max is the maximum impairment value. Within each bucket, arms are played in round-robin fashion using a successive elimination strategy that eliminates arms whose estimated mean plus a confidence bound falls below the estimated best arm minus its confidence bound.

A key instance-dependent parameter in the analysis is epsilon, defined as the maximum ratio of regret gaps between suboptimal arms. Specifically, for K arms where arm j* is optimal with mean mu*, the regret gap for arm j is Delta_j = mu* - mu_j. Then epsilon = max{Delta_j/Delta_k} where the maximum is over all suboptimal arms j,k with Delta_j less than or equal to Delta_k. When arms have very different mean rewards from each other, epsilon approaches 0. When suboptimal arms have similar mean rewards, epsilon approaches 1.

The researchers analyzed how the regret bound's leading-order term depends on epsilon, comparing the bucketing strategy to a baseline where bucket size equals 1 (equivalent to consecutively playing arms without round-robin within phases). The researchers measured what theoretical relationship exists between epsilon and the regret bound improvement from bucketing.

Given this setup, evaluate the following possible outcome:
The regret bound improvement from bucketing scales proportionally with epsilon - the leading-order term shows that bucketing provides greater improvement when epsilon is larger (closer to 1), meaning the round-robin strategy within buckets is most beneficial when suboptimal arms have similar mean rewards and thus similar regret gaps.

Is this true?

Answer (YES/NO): NO